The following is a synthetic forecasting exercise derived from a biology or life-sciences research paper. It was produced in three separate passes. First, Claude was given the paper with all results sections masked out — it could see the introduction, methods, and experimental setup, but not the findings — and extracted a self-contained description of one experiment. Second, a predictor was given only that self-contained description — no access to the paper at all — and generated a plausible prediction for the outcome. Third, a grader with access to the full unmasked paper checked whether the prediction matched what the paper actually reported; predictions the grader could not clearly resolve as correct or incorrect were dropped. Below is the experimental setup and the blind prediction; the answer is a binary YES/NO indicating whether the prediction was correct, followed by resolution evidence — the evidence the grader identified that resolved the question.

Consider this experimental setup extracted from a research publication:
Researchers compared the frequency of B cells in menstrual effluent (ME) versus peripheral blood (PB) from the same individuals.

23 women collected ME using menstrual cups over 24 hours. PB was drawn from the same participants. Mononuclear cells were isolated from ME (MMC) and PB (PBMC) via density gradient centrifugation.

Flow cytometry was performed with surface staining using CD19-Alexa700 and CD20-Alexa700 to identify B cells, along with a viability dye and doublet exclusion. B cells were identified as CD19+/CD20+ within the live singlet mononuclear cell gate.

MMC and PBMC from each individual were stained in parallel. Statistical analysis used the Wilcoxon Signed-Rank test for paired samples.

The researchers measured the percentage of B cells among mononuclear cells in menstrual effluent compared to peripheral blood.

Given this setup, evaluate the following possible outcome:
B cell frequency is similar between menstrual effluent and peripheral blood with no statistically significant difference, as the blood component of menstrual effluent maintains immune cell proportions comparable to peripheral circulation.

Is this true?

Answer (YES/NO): NO